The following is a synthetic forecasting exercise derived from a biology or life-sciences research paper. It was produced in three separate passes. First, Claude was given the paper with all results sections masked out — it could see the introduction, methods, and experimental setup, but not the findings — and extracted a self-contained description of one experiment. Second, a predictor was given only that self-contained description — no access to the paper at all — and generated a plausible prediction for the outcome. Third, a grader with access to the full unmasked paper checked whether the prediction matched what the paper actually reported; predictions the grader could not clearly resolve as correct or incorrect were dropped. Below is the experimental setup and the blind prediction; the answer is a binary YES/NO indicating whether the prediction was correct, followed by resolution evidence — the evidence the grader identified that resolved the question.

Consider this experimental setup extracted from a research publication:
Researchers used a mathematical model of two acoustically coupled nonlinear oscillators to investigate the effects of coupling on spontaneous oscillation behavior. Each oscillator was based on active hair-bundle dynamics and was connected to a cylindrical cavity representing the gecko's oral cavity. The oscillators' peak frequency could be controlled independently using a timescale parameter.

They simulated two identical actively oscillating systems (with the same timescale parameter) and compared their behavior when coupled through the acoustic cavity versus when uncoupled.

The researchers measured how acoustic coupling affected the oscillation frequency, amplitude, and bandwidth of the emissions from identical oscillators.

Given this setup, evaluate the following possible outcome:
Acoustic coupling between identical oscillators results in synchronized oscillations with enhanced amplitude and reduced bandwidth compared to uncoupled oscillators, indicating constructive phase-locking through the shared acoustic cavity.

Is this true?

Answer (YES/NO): YES